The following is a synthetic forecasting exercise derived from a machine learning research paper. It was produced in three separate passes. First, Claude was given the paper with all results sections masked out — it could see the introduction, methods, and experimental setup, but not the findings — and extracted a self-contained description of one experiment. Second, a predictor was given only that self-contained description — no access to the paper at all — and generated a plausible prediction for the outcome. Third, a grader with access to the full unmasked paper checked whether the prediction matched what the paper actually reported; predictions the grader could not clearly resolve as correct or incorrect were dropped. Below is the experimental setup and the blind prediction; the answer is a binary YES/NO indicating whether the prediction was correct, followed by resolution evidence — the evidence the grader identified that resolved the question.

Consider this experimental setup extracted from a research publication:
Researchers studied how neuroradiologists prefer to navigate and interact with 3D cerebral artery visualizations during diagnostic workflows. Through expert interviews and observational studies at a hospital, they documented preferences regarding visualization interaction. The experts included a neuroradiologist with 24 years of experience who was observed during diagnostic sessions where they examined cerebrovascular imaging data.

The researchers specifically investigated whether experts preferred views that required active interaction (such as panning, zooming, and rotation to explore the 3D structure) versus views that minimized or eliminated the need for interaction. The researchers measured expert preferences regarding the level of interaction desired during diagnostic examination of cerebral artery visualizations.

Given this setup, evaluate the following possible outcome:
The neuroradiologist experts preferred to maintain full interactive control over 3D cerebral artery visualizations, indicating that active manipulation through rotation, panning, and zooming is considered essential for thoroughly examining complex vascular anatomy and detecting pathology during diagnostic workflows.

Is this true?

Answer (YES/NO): NO